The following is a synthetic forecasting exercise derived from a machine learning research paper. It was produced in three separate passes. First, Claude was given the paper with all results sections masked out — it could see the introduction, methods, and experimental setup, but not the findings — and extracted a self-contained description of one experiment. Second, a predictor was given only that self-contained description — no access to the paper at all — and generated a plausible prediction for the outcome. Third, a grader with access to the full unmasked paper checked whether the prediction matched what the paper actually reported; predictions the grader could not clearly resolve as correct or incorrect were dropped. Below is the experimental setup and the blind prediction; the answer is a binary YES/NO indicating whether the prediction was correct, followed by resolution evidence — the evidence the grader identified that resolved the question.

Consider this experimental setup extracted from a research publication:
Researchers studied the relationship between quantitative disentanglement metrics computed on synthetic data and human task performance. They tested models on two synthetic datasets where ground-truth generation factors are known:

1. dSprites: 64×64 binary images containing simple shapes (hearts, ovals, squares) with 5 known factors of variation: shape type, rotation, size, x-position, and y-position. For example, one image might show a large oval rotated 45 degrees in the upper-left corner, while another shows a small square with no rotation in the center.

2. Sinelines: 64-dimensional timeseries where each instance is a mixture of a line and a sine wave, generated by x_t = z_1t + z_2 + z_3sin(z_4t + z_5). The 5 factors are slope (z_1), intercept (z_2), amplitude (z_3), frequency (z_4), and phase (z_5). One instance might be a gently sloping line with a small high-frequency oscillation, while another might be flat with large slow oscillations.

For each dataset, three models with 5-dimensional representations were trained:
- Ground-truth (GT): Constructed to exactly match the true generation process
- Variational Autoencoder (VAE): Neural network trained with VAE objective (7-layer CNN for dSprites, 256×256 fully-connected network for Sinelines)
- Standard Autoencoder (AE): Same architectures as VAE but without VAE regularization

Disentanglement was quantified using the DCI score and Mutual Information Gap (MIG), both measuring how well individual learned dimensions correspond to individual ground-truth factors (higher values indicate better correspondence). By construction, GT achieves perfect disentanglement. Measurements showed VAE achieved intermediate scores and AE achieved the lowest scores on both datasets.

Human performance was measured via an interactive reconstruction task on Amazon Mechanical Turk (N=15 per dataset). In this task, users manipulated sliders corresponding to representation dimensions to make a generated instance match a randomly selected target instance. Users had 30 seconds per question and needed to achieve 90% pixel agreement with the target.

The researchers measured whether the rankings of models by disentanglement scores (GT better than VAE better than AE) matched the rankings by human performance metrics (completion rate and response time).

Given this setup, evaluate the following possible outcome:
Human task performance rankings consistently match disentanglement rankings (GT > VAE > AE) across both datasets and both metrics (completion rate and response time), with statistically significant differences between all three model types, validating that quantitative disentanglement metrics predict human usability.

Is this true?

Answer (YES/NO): NO